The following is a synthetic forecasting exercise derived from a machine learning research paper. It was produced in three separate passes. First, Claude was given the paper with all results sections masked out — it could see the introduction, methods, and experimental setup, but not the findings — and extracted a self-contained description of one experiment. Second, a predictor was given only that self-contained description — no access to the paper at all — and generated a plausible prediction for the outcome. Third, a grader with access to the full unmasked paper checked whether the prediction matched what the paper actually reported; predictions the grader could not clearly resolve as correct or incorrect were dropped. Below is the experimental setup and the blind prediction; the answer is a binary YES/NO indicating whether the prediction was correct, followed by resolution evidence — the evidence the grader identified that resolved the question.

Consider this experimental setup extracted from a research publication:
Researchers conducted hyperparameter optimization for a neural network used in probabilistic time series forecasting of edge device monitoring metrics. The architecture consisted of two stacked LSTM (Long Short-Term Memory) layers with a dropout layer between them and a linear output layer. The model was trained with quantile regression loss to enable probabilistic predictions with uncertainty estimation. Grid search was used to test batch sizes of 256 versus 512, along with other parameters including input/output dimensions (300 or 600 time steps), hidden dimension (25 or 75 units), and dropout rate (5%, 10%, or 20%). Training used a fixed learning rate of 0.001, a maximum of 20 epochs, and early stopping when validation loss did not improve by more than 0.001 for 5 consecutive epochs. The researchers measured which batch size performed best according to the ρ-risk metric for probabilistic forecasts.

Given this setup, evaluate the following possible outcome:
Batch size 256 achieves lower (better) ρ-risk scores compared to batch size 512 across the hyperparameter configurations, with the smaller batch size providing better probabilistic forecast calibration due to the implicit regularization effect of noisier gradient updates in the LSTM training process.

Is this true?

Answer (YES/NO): YES